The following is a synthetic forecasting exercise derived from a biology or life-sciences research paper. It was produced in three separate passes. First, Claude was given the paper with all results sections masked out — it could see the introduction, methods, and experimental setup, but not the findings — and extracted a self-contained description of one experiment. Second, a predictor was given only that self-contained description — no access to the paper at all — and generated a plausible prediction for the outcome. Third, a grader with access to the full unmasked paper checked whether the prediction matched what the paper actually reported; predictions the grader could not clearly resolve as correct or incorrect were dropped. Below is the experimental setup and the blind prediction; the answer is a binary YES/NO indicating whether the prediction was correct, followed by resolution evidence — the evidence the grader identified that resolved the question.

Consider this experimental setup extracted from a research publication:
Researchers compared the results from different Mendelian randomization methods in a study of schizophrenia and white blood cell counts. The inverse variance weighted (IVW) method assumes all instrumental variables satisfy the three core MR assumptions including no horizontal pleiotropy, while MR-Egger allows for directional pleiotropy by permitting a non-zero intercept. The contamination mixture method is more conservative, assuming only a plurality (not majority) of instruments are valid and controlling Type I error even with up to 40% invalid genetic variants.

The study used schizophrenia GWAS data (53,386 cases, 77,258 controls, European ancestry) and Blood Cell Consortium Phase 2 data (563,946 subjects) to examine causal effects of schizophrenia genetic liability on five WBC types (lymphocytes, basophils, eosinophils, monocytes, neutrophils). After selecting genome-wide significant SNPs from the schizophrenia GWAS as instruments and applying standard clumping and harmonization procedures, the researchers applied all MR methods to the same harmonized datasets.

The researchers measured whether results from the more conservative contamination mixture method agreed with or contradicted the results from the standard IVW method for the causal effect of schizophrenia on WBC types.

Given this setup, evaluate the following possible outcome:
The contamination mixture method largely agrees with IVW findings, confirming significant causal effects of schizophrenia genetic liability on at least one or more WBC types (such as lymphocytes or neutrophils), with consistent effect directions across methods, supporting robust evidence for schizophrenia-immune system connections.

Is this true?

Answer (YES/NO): NO